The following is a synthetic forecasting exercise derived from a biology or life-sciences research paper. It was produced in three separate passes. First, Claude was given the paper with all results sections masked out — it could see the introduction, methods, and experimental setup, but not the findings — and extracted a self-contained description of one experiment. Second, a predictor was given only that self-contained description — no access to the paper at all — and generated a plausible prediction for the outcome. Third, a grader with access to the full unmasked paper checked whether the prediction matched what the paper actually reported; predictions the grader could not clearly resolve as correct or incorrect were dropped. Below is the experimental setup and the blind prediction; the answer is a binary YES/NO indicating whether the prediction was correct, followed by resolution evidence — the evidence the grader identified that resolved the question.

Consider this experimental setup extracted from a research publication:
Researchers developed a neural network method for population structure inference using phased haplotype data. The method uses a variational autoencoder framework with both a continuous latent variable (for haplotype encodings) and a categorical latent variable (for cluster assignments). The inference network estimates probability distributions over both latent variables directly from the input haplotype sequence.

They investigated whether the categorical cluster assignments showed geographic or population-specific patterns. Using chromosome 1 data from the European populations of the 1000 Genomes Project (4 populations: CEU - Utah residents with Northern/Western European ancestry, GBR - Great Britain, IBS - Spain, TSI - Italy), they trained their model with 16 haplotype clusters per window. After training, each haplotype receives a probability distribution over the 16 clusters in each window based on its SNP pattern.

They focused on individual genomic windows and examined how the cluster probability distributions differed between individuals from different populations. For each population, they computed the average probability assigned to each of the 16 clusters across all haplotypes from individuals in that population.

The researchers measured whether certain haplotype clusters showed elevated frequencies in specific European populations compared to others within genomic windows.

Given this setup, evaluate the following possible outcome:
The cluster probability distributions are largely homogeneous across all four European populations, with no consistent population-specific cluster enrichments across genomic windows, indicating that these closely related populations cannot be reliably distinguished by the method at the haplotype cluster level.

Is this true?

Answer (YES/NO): NO